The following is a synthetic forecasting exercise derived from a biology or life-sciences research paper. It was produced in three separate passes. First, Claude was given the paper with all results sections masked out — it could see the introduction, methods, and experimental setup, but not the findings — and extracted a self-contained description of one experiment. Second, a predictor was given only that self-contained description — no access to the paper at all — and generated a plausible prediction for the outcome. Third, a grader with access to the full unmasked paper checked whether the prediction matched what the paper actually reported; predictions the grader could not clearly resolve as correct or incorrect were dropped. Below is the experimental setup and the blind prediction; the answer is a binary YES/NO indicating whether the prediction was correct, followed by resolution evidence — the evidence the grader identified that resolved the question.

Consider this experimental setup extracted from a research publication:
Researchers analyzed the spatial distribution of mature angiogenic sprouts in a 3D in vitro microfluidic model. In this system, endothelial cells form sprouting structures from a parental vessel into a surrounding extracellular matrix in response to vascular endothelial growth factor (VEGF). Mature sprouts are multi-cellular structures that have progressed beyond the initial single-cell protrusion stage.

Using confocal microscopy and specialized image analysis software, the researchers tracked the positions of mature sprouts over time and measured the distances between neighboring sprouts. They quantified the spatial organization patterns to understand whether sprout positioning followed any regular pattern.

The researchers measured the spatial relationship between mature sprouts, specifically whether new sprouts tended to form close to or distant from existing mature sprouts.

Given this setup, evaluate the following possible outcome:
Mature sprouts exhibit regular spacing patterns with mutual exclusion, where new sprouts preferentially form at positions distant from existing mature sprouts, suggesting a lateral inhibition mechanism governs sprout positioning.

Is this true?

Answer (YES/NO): YES